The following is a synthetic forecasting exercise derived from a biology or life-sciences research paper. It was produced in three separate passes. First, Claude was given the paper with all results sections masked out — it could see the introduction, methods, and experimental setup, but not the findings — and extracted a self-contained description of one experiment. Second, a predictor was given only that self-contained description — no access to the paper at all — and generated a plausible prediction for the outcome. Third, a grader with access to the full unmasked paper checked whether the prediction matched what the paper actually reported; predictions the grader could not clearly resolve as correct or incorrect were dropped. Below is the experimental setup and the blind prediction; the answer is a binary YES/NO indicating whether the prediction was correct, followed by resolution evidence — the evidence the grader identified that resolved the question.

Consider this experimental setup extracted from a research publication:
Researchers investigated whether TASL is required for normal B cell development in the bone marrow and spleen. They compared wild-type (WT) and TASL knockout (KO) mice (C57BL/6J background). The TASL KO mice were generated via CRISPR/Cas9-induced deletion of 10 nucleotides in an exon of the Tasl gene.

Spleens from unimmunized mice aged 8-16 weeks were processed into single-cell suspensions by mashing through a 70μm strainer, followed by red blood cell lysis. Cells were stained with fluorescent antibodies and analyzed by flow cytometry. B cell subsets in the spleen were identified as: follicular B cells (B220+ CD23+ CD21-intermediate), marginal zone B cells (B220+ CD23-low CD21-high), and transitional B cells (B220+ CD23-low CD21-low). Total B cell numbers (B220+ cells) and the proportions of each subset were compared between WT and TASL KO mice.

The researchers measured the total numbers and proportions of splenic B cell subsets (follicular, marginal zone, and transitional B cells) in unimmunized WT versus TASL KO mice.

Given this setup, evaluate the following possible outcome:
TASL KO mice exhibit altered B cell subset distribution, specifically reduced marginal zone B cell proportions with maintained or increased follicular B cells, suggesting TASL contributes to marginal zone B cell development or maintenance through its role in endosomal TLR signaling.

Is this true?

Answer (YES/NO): NO